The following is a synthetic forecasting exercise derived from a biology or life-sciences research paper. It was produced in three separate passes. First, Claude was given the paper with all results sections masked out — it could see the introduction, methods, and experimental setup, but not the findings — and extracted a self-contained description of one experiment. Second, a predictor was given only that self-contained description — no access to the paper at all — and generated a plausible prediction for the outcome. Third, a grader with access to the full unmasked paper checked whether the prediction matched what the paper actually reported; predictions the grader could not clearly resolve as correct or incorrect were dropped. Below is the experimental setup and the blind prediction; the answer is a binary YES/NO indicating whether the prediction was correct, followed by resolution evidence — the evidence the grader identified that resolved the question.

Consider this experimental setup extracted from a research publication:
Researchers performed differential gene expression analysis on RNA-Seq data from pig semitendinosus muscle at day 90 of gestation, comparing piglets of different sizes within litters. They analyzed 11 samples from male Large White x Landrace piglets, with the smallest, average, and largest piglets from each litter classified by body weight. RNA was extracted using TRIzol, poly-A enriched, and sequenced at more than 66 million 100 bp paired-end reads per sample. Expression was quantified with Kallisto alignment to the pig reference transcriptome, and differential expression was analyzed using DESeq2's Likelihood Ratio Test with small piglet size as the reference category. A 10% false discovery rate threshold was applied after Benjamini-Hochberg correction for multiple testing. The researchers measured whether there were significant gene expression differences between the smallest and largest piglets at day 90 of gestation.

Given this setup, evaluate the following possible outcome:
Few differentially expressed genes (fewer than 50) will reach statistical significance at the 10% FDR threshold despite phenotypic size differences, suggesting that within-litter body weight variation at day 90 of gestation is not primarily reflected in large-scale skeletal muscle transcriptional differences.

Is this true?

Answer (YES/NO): NO